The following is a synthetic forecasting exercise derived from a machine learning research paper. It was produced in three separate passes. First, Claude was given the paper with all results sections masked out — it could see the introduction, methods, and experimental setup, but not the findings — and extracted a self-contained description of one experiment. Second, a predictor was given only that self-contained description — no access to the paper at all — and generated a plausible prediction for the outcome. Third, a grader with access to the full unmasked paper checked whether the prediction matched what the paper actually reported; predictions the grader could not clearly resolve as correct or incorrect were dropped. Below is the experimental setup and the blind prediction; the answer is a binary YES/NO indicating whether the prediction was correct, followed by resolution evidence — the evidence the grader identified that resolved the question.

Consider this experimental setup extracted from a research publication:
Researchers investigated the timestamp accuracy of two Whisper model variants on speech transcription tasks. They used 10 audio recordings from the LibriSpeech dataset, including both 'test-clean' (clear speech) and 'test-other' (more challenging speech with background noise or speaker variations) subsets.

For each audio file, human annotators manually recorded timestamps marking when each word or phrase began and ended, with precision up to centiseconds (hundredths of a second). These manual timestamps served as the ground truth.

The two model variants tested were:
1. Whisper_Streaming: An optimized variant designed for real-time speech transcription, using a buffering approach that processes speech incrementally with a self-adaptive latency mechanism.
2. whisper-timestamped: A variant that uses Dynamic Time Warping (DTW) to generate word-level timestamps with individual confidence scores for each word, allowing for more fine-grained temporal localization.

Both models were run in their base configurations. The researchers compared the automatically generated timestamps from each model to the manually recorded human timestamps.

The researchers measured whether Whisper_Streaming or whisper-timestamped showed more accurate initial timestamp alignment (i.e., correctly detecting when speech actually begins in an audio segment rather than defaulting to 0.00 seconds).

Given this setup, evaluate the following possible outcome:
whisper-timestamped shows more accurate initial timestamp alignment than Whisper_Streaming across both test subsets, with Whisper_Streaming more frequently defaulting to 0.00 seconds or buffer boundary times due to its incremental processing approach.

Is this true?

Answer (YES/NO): NO